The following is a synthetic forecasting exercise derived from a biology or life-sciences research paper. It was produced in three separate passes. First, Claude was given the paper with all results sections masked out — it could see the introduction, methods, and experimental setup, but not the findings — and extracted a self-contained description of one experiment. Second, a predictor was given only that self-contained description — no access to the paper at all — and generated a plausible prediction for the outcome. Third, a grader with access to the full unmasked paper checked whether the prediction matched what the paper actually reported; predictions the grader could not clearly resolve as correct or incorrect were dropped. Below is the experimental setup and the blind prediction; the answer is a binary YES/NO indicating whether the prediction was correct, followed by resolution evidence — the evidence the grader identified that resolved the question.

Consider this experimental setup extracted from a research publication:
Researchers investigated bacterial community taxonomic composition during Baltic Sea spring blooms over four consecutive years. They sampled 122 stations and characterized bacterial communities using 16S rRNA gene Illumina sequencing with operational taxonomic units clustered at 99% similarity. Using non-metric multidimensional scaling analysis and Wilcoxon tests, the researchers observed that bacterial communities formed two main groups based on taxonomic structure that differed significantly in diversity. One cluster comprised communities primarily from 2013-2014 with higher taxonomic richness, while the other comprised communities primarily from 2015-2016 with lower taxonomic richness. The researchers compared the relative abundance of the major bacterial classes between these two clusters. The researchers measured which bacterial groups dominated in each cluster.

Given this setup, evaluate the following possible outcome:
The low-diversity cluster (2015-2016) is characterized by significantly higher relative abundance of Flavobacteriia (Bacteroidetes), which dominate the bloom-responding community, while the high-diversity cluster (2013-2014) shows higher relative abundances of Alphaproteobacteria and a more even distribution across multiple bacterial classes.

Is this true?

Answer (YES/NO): NO